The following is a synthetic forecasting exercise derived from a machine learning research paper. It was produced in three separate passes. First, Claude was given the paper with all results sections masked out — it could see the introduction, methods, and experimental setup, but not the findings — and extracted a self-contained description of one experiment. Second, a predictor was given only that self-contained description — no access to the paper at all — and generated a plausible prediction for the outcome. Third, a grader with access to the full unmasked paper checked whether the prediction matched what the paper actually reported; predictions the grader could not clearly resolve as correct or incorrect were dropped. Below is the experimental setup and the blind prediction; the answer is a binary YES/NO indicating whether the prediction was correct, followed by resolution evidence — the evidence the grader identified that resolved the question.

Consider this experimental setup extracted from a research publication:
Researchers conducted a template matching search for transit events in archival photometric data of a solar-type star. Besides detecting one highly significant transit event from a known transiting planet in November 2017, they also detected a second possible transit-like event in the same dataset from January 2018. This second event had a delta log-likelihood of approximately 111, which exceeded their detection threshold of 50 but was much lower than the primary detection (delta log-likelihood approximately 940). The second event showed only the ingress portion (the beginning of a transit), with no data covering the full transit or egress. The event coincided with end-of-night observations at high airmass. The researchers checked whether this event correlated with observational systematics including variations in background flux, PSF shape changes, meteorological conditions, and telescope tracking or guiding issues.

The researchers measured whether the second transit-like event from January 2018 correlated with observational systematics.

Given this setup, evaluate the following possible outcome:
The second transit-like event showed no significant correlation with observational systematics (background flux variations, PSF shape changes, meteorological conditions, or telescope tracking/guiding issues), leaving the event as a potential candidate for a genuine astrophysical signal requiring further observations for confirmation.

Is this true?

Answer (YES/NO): YES